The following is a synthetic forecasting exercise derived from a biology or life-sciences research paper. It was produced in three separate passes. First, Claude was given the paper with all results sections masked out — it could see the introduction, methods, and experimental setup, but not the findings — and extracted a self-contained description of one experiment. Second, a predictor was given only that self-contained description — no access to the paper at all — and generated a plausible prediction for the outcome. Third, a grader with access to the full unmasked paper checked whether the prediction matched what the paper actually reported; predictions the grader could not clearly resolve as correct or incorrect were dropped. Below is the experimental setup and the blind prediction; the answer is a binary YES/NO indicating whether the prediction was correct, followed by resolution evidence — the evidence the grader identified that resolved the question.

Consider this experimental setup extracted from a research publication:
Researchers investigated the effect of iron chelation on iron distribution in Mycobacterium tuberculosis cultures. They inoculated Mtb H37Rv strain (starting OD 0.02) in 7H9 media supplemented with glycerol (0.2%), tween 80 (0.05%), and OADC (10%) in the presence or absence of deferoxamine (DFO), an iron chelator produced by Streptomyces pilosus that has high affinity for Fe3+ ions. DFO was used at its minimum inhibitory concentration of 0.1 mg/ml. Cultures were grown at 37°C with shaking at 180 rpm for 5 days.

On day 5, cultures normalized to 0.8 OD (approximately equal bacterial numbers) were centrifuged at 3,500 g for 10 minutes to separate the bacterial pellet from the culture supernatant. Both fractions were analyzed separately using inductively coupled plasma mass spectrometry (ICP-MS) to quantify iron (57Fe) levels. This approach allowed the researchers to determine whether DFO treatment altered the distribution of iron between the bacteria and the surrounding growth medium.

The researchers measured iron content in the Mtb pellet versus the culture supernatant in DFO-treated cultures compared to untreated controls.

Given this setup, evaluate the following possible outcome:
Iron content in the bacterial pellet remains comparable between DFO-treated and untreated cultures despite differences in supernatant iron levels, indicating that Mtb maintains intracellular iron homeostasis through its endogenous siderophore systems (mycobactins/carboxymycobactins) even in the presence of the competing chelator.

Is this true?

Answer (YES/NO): NO